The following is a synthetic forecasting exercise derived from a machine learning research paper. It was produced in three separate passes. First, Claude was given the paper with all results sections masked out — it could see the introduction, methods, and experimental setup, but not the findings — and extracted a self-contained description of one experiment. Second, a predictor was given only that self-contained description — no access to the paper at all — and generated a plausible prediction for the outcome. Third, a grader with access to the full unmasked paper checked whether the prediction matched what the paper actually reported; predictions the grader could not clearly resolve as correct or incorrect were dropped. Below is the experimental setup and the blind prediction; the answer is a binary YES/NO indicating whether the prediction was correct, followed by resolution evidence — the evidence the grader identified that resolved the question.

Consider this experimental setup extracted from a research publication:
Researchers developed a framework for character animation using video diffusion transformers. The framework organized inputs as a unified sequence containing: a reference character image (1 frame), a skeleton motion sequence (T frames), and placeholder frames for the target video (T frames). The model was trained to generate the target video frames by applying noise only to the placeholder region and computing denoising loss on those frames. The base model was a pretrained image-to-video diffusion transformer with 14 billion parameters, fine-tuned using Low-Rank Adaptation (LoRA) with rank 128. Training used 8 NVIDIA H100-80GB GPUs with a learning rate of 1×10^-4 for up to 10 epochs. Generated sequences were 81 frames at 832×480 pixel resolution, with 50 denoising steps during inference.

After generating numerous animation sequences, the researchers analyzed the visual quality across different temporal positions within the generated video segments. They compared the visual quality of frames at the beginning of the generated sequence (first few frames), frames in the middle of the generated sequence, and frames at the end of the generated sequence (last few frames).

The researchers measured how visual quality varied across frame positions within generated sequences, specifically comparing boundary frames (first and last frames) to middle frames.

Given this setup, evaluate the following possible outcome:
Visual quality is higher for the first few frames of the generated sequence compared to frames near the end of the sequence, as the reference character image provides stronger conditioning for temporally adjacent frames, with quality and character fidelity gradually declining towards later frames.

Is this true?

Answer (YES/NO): NO